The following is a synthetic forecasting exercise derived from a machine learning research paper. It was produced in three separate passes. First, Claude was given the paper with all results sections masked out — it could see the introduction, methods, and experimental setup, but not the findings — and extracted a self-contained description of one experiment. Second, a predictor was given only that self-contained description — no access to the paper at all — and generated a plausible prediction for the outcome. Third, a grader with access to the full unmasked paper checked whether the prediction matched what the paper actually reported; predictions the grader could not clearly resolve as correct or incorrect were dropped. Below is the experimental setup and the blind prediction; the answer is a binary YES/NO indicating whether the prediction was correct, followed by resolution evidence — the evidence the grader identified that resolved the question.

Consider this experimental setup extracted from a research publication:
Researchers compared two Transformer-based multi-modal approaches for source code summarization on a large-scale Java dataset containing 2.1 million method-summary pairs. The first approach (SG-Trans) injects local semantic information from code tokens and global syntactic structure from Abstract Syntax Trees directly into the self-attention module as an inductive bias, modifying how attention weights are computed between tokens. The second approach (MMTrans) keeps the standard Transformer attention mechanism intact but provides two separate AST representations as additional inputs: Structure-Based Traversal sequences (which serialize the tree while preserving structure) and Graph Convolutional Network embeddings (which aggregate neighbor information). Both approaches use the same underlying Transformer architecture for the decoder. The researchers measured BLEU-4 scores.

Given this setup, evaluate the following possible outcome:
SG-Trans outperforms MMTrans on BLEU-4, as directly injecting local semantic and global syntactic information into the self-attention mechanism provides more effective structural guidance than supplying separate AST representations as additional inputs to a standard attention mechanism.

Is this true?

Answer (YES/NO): YES